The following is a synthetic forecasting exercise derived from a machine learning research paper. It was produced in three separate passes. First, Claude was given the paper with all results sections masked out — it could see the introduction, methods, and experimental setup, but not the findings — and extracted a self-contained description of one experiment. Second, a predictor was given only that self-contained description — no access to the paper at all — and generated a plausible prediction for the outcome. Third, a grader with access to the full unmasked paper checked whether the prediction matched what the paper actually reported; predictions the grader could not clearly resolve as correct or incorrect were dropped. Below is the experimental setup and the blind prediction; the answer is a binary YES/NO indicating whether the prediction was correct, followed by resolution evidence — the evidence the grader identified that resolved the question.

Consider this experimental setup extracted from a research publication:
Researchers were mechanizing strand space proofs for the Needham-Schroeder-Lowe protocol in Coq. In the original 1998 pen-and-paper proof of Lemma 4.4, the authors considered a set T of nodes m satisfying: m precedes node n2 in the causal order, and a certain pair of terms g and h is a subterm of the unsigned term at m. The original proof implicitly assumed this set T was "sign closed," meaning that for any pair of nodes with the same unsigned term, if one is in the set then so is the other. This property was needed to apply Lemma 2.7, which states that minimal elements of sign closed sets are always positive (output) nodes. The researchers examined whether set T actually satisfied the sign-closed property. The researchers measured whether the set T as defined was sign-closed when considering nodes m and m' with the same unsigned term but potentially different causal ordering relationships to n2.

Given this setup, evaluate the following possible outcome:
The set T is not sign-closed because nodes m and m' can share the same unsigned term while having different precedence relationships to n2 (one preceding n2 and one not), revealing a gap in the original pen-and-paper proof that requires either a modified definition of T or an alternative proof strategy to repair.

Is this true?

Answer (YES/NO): YES